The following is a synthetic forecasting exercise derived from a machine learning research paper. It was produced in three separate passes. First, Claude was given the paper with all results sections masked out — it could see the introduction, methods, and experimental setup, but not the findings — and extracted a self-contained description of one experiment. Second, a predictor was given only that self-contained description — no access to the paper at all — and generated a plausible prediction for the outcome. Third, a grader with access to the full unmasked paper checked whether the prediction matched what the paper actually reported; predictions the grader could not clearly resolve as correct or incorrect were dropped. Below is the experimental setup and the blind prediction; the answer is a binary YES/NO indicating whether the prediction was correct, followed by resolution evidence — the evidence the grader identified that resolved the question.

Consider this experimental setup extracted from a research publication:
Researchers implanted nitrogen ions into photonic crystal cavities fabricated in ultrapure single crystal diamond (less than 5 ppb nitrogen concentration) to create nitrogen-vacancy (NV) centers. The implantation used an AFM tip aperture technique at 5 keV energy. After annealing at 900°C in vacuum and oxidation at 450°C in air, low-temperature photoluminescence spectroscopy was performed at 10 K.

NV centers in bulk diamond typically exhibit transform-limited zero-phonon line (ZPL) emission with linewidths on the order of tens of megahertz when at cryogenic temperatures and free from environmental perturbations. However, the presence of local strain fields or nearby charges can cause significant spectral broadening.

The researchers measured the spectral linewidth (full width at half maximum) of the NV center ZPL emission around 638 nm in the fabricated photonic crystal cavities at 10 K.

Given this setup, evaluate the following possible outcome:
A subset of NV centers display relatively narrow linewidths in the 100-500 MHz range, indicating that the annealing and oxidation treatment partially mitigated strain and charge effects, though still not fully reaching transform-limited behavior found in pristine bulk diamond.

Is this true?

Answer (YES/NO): NO